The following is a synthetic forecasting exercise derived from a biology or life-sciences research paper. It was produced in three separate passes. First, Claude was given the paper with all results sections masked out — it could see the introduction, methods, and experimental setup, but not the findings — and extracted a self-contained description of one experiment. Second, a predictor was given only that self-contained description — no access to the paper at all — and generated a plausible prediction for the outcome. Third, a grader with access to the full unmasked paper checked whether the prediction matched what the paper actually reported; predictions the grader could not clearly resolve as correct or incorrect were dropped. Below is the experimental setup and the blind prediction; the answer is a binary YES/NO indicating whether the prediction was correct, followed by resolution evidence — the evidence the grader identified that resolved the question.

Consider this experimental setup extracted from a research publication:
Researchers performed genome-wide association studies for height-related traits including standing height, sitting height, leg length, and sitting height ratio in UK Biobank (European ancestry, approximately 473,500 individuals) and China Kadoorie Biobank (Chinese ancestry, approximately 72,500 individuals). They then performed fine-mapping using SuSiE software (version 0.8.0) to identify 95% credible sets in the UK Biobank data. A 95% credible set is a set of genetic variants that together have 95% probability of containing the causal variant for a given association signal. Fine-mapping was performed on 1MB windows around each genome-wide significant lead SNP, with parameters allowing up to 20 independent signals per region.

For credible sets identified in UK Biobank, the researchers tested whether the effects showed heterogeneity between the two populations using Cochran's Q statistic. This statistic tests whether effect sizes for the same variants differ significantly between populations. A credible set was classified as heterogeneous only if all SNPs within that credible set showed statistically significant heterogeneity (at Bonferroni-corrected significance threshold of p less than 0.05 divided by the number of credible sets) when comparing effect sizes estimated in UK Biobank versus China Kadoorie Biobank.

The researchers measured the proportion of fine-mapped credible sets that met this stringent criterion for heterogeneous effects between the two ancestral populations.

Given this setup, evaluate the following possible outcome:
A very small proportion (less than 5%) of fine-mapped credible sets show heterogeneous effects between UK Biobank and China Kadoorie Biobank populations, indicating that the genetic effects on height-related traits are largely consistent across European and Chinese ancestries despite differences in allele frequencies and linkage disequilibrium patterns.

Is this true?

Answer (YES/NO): YES